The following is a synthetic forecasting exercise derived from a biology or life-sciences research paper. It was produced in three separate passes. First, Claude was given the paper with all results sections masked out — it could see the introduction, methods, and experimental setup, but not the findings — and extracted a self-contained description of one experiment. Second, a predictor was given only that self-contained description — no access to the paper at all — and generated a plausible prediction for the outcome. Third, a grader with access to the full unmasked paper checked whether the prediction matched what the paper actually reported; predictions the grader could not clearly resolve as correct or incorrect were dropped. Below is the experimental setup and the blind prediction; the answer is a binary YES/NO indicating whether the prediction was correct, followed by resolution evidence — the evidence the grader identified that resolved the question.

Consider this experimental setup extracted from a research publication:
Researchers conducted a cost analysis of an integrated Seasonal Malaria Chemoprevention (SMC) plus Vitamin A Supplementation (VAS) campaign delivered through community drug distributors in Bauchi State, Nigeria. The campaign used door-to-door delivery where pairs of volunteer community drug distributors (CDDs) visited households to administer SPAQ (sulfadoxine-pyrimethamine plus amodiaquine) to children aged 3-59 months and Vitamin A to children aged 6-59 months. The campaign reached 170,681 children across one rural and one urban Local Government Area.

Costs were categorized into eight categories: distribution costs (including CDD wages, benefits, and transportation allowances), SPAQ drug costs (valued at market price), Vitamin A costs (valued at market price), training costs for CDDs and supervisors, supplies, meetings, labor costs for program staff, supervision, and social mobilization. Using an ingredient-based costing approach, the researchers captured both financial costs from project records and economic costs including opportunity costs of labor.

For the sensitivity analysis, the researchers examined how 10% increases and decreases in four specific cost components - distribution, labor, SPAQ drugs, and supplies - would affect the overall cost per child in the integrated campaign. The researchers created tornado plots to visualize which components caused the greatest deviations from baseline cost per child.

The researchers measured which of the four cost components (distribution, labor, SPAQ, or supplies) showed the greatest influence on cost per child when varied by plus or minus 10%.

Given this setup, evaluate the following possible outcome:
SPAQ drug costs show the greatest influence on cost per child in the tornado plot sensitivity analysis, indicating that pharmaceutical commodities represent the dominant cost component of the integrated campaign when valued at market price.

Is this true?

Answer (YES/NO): NO